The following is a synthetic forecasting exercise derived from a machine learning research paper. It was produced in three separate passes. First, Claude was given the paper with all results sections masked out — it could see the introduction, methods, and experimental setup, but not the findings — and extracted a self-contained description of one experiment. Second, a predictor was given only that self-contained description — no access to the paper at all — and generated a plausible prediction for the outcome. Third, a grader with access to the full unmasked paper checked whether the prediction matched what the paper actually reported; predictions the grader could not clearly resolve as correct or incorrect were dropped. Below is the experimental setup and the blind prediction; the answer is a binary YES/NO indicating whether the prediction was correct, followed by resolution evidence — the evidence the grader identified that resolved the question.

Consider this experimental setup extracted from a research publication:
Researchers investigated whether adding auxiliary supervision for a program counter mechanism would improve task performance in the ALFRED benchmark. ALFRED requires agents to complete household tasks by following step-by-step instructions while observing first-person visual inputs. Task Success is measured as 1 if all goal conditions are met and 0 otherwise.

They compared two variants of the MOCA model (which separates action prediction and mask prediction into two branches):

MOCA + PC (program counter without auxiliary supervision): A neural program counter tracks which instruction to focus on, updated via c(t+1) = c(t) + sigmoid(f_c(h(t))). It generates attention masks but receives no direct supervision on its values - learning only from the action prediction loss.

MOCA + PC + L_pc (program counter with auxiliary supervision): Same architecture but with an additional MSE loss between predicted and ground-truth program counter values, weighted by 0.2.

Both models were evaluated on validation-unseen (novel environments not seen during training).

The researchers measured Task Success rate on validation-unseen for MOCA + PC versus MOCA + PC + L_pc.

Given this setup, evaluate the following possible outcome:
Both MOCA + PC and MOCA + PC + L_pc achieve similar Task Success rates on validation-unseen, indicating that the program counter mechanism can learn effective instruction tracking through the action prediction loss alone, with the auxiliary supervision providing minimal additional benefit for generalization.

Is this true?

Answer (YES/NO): NO